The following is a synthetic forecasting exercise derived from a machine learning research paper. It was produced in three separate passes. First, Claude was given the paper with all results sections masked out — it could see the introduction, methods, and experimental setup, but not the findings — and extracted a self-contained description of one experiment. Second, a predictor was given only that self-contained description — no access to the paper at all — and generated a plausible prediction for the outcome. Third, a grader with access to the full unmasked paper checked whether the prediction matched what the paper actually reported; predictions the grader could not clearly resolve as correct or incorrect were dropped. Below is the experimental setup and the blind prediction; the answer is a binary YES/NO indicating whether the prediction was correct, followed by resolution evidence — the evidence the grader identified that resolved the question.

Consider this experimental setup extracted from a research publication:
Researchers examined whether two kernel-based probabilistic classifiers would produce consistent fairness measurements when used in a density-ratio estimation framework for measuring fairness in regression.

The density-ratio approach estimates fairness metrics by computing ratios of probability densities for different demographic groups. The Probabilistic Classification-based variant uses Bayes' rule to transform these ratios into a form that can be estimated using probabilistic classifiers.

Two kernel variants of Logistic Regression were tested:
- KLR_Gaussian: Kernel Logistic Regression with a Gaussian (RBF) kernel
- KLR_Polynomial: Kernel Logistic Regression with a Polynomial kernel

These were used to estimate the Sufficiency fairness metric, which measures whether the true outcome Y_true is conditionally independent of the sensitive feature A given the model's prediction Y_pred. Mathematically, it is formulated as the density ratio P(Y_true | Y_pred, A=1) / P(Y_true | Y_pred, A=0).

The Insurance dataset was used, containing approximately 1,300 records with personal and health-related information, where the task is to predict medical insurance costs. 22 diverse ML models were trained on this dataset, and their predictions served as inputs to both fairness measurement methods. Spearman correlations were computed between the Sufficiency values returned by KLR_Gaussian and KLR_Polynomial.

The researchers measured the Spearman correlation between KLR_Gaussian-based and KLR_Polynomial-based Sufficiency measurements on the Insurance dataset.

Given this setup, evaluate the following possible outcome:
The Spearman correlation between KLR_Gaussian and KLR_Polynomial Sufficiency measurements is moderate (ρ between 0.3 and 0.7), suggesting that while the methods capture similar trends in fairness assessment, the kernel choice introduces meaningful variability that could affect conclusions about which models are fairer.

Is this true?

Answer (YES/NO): NO